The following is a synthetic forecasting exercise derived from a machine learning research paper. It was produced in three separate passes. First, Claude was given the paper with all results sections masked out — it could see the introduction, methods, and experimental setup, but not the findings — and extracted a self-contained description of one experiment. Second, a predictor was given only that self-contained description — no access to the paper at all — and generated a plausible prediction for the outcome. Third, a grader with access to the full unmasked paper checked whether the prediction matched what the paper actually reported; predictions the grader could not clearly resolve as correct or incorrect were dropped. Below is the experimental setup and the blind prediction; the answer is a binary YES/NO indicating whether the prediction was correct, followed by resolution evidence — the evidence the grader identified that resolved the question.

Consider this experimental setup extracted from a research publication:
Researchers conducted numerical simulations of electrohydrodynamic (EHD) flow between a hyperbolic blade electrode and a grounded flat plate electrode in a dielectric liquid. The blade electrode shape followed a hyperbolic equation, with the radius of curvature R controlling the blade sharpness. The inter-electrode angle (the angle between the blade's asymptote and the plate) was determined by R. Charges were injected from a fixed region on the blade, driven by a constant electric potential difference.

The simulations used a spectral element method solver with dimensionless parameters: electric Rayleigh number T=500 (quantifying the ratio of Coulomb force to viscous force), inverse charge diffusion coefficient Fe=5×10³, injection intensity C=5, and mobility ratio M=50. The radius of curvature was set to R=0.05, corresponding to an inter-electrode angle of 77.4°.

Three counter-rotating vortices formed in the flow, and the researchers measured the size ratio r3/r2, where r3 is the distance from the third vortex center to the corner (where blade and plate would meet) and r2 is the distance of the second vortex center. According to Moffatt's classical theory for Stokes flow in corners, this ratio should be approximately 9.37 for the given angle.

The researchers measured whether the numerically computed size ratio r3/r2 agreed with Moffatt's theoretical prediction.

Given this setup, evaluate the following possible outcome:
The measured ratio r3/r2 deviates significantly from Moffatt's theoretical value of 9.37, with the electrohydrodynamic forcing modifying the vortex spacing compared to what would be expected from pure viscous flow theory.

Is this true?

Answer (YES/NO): NO